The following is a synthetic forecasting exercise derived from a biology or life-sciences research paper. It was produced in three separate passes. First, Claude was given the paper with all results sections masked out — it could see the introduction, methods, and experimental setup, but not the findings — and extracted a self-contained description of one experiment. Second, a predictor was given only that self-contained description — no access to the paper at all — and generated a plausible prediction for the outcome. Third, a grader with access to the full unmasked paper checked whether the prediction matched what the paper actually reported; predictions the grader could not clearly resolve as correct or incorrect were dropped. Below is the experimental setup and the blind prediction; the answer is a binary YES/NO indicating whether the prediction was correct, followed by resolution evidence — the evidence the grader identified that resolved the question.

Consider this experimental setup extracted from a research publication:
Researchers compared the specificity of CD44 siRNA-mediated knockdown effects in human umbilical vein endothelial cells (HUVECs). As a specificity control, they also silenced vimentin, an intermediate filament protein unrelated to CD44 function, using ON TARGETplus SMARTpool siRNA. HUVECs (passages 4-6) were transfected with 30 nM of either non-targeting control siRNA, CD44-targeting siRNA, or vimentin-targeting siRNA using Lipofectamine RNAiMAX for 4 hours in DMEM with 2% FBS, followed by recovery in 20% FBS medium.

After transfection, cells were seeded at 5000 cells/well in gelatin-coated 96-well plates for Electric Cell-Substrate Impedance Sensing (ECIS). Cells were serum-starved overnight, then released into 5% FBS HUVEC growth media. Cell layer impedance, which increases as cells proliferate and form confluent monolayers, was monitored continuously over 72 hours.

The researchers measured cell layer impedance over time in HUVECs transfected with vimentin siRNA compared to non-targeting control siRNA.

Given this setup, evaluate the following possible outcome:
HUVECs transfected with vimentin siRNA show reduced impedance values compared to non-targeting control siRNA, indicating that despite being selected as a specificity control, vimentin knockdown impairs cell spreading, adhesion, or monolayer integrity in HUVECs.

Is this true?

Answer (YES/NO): NO